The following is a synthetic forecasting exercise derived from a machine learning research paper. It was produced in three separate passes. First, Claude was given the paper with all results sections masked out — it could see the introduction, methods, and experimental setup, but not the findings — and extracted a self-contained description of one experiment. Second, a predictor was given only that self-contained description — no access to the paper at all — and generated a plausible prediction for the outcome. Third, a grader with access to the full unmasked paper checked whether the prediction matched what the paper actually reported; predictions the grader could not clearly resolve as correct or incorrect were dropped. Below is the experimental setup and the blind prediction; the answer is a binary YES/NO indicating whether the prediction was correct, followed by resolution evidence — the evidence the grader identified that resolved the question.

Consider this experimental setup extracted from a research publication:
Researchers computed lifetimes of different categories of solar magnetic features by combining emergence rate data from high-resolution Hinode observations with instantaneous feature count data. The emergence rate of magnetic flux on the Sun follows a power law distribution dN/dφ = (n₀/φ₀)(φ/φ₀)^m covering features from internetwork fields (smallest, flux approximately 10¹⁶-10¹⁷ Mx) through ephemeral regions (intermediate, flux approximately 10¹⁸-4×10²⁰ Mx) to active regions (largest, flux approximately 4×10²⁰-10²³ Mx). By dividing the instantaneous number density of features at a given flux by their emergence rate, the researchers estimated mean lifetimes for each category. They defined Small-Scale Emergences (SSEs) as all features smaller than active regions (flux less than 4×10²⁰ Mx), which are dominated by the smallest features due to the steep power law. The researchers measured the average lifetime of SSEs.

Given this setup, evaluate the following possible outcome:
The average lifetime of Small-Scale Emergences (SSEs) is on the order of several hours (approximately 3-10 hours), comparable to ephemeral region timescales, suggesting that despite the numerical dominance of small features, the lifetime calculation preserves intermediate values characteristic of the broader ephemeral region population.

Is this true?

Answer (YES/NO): NO